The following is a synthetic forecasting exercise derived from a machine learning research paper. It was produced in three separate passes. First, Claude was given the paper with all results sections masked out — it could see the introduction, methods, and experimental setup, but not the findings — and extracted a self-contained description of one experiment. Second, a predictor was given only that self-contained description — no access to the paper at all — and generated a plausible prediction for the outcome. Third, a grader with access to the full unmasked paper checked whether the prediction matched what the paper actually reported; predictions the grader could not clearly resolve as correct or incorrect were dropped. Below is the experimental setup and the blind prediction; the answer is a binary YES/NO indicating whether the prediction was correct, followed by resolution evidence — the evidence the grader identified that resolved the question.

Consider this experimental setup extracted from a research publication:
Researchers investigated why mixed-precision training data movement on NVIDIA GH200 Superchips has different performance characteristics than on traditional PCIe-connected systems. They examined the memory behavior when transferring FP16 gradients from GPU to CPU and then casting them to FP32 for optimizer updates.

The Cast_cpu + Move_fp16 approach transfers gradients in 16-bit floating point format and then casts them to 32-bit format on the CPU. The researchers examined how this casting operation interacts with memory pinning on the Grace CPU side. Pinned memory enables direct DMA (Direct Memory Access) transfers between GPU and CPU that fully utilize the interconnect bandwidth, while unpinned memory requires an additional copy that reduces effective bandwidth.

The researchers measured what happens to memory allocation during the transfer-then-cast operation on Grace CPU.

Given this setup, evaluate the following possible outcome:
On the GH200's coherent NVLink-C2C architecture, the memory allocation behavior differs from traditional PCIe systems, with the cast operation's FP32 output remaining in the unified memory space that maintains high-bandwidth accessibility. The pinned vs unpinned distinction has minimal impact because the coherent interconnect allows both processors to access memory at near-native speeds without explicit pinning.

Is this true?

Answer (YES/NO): NO